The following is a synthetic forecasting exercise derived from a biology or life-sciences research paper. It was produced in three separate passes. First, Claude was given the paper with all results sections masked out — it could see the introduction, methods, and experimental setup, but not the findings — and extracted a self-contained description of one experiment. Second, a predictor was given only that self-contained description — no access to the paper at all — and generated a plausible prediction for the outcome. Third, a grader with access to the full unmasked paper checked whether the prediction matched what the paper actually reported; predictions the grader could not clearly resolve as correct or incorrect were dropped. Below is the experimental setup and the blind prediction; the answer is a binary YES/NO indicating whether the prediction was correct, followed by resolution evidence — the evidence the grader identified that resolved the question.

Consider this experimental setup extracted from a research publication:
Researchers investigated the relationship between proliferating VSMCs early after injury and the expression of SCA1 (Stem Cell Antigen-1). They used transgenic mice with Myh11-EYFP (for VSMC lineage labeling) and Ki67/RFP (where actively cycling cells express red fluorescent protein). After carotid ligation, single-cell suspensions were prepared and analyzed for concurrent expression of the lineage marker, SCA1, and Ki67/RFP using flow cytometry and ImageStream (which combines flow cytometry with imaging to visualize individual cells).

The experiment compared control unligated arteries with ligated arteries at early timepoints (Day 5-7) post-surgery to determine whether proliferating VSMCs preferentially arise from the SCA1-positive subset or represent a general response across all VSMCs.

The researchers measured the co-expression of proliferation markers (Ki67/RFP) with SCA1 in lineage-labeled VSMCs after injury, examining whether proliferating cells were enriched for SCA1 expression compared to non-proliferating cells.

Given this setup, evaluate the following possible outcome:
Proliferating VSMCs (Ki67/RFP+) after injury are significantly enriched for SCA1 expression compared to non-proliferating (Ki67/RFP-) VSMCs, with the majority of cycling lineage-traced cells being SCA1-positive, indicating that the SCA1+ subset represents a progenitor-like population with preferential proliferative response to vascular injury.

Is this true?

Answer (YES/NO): NO